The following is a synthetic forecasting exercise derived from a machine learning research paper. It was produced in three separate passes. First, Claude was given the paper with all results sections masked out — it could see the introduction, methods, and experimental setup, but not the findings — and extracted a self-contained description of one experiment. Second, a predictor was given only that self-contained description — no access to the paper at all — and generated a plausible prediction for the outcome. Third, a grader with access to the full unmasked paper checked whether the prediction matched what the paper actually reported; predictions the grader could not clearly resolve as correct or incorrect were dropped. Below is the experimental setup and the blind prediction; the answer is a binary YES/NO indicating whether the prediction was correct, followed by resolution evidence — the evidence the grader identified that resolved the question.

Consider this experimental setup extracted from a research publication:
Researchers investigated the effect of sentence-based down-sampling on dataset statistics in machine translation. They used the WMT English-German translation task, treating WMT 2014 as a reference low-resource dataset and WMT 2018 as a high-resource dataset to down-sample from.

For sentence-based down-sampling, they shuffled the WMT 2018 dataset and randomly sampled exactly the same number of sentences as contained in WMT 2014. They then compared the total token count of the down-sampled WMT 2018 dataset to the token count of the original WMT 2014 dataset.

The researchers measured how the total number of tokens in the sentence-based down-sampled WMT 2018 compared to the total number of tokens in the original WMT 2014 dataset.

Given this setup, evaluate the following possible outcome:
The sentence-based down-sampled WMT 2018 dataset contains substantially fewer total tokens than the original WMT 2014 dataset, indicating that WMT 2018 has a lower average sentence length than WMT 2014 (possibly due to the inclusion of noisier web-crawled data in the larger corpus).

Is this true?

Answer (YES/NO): YES